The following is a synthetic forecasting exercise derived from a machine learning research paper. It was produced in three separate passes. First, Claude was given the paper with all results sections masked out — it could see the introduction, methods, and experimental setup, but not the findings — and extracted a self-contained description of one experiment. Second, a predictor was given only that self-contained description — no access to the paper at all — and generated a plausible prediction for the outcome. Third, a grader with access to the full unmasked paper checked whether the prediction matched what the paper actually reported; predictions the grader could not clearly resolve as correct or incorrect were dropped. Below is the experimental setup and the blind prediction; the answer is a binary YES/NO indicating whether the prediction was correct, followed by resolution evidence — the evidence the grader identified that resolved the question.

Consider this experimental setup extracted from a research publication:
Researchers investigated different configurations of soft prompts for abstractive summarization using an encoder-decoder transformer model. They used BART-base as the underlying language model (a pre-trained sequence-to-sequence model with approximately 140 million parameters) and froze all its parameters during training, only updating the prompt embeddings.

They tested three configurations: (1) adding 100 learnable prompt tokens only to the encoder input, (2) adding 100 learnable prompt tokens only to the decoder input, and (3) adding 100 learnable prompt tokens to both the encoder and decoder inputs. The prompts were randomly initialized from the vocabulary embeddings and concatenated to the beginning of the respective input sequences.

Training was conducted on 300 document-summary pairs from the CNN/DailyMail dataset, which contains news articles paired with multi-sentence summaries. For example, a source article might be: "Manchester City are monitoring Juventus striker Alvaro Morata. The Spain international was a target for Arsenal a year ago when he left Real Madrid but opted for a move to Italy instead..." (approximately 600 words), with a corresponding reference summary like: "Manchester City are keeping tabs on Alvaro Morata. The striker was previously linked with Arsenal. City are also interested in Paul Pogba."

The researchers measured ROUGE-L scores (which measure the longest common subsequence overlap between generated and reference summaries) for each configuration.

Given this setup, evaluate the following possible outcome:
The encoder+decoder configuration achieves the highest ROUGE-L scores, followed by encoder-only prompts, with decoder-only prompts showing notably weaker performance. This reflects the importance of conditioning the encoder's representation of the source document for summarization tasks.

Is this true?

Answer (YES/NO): YES